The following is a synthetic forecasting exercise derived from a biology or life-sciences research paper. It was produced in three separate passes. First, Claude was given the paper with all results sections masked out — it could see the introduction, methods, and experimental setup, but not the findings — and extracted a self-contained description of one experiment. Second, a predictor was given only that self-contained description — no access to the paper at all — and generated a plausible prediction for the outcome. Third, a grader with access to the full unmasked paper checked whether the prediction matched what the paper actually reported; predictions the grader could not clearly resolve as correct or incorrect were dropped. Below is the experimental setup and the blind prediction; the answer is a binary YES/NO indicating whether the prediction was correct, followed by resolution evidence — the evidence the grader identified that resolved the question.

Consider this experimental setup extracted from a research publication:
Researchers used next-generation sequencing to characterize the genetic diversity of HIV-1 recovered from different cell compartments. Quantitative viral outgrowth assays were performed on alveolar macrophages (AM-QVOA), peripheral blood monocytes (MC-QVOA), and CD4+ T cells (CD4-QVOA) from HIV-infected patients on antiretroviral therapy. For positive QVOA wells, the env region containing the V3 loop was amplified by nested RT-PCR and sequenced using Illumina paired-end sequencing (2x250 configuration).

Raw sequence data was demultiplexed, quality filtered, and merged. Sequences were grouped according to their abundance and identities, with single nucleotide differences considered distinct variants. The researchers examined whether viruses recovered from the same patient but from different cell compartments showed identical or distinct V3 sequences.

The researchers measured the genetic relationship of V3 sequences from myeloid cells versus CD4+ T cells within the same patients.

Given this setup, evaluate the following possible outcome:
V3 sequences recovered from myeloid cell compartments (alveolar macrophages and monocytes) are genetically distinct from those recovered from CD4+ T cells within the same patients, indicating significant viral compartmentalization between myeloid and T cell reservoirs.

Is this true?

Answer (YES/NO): NO